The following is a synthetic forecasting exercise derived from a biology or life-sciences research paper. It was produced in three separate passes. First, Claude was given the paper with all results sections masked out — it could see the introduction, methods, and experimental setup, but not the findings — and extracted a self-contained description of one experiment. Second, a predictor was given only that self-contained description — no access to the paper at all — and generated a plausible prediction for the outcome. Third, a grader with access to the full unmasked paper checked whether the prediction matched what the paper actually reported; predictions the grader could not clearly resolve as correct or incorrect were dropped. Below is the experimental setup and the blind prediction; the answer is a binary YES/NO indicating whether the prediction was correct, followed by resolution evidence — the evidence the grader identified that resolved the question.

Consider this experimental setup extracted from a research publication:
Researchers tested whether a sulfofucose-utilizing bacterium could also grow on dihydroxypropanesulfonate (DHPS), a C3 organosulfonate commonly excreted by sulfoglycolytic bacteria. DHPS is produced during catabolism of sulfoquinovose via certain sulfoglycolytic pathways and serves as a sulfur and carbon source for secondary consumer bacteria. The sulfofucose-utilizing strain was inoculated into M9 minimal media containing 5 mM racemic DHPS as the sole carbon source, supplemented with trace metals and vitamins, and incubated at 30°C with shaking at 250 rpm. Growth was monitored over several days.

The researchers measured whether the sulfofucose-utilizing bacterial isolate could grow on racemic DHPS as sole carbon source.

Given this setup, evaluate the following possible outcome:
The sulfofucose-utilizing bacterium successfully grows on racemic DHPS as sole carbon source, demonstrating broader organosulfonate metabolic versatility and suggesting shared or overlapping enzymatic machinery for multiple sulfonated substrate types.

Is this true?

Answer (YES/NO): YES